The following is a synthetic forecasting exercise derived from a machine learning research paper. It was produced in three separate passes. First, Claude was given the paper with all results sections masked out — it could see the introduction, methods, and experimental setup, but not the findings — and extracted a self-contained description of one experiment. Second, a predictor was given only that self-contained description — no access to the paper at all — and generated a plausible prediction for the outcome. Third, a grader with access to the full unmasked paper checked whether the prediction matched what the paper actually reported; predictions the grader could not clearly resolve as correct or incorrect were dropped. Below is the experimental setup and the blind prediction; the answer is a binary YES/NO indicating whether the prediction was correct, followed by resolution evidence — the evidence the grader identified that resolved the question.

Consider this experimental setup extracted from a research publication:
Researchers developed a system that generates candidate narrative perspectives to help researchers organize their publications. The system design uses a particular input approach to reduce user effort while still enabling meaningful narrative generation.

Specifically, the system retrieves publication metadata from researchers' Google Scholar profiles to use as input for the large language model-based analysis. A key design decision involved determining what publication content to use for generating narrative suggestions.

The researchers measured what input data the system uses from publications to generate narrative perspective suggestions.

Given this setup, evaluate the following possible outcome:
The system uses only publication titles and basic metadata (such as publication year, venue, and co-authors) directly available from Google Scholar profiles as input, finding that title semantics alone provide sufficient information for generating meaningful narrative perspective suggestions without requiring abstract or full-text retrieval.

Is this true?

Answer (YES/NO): NO